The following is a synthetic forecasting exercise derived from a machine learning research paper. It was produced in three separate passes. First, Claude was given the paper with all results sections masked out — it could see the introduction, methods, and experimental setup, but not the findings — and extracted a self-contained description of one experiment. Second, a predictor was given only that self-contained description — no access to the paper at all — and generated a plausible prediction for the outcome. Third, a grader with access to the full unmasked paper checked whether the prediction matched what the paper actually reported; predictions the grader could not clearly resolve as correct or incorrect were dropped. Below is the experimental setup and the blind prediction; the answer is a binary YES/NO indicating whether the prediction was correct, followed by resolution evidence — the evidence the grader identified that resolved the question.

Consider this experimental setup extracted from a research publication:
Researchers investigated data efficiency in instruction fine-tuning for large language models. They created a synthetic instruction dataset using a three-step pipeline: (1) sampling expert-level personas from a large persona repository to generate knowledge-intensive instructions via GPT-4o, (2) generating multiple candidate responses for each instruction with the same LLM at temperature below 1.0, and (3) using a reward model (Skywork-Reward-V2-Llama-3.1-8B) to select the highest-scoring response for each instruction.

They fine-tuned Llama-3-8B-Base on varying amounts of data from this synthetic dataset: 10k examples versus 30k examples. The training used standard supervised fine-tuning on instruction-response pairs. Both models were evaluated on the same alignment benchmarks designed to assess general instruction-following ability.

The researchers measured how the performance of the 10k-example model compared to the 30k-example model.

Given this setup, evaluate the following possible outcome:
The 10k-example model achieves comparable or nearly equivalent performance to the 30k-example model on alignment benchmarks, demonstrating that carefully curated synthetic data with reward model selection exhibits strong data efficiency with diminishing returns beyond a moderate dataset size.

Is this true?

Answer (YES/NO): YES